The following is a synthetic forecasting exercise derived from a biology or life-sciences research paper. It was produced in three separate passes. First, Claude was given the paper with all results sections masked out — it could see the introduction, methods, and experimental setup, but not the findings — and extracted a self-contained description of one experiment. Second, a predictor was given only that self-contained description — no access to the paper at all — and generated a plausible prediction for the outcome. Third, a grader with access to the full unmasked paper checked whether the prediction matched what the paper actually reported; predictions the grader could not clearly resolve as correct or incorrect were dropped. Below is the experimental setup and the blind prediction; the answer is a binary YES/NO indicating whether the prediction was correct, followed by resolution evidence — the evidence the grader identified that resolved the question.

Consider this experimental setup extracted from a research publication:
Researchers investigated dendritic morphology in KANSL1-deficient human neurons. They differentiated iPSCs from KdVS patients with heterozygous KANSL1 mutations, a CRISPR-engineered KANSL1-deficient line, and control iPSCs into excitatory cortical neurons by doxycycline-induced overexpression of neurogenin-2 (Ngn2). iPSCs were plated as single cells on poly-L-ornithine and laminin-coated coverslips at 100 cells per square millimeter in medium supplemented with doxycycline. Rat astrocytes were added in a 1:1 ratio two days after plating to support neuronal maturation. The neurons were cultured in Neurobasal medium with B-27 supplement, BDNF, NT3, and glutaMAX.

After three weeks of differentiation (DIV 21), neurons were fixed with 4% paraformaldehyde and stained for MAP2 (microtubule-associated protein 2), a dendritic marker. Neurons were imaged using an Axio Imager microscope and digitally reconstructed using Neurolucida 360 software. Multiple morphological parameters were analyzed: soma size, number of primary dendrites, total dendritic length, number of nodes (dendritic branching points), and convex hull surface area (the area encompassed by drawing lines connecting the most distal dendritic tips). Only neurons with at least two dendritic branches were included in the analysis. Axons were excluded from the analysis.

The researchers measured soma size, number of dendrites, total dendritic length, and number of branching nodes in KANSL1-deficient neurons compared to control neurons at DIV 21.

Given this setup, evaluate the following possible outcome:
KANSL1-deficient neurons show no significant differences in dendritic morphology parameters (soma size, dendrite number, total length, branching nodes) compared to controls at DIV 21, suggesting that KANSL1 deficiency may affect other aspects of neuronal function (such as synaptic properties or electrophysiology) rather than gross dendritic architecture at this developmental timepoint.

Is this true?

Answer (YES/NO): YES